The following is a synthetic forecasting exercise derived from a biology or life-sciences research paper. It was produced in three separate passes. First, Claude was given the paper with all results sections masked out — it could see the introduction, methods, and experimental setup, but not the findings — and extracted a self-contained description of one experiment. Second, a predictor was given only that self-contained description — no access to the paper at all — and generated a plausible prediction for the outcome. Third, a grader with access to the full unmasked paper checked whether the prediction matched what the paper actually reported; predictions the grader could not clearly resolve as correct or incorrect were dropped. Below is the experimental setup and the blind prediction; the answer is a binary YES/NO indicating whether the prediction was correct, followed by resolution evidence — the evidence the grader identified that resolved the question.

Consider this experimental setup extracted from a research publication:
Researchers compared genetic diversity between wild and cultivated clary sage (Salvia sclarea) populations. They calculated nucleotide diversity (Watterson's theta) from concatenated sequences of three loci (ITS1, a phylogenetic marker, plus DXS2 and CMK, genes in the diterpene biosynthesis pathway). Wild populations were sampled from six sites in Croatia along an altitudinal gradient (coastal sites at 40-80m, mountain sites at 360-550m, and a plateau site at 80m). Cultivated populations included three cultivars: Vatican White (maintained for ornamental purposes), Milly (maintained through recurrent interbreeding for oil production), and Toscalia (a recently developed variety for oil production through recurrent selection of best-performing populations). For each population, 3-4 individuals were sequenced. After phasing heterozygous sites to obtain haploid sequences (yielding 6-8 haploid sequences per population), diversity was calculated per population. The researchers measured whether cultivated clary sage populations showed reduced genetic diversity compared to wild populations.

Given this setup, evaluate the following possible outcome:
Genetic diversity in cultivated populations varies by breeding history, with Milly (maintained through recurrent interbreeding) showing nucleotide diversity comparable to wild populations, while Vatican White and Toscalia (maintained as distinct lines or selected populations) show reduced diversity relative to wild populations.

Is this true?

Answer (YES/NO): NO